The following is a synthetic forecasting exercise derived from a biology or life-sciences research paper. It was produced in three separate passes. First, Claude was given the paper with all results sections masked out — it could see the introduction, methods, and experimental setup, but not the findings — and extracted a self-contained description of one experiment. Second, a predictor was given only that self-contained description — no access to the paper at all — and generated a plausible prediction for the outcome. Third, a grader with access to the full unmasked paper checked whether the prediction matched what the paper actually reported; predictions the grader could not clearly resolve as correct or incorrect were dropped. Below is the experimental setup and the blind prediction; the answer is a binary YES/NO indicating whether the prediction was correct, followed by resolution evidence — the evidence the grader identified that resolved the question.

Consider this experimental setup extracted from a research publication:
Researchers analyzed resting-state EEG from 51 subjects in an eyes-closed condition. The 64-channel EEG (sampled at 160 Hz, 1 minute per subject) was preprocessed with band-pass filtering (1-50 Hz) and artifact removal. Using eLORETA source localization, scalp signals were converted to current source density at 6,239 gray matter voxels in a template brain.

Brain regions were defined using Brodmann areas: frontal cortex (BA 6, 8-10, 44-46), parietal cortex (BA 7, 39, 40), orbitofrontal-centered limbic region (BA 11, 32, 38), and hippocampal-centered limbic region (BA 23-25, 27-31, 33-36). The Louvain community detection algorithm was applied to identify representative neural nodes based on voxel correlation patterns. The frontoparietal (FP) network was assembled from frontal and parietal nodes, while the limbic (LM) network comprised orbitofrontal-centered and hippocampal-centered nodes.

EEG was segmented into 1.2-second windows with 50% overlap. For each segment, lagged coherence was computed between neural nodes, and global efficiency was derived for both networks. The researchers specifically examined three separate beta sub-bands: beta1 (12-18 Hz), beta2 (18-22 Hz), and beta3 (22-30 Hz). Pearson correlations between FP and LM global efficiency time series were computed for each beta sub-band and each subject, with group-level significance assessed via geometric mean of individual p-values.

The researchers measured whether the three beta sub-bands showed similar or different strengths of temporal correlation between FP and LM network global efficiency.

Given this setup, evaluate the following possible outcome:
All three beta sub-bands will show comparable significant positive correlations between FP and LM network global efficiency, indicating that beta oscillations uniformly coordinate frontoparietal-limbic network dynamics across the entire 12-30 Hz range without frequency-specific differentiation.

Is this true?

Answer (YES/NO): NO